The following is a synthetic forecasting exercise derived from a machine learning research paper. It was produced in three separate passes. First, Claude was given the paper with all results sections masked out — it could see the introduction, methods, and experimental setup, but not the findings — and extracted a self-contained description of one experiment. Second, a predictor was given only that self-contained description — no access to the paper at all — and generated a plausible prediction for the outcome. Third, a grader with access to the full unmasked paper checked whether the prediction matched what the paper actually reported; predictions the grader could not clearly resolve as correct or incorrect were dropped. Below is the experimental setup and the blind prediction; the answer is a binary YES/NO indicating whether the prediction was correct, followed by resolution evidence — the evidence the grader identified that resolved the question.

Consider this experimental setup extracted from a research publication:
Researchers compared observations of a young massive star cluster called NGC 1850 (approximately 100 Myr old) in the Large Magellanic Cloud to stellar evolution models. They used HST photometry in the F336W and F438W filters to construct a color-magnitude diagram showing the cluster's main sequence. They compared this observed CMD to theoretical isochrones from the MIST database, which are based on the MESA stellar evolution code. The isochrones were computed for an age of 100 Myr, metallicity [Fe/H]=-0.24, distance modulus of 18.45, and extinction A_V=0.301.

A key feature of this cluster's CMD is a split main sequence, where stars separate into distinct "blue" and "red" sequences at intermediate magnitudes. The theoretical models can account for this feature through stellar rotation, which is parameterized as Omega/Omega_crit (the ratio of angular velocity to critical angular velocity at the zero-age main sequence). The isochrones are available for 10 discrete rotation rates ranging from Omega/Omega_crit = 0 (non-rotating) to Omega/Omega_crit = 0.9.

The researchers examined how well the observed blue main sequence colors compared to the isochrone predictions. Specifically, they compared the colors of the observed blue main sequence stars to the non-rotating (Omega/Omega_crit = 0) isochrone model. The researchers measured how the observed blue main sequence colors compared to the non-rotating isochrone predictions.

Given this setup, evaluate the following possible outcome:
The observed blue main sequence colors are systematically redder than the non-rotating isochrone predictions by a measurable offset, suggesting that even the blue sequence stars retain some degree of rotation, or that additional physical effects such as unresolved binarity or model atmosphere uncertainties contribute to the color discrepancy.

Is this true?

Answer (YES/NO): NO